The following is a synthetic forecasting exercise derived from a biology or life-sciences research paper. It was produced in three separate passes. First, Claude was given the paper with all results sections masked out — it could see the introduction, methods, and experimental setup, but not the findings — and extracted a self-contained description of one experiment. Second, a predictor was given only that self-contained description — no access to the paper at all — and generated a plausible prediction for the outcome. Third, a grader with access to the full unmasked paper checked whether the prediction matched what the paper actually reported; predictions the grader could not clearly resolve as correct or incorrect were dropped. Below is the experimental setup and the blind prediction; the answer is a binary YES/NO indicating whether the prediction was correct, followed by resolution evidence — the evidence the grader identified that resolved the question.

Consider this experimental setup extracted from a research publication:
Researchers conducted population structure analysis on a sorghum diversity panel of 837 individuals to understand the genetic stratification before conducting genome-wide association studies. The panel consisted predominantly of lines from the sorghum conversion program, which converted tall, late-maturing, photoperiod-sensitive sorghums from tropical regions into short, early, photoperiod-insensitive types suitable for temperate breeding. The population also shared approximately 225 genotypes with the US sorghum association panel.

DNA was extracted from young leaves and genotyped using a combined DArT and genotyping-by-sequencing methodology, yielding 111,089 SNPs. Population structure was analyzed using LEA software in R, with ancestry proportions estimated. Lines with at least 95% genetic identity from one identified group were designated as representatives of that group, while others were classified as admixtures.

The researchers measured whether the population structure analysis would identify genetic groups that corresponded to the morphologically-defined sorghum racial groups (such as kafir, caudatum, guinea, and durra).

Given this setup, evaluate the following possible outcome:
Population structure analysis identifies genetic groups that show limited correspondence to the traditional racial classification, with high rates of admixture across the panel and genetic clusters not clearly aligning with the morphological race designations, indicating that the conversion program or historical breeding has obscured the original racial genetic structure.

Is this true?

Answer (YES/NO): NO